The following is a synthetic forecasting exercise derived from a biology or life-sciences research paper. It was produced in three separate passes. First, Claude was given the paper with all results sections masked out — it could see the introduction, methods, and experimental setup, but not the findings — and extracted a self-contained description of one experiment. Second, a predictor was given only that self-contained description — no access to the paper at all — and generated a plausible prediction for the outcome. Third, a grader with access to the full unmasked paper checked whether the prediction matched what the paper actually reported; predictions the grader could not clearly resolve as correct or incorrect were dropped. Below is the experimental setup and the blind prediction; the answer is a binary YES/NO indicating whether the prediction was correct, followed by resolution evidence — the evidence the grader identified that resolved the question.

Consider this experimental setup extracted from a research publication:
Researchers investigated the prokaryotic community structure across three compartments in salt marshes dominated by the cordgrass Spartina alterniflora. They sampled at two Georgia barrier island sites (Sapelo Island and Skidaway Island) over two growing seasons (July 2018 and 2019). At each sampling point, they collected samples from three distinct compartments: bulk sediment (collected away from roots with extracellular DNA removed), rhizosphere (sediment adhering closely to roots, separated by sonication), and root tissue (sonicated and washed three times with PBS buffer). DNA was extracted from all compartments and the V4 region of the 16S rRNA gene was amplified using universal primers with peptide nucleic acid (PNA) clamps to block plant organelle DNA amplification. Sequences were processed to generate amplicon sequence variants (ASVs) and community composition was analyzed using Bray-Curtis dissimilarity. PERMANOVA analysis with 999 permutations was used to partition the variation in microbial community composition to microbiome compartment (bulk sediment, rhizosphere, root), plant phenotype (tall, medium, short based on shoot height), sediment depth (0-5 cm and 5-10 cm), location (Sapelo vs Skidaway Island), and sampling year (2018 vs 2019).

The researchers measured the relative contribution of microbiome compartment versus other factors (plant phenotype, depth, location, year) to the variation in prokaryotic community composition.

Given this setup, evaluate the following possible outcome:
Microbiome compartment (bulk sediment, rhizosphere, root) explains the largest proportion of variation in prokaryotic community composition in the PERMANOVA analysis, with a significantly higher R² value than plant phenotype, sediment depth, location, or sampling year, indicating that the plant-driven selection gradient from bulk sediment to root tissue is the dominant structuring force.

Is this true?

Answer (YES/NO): NO